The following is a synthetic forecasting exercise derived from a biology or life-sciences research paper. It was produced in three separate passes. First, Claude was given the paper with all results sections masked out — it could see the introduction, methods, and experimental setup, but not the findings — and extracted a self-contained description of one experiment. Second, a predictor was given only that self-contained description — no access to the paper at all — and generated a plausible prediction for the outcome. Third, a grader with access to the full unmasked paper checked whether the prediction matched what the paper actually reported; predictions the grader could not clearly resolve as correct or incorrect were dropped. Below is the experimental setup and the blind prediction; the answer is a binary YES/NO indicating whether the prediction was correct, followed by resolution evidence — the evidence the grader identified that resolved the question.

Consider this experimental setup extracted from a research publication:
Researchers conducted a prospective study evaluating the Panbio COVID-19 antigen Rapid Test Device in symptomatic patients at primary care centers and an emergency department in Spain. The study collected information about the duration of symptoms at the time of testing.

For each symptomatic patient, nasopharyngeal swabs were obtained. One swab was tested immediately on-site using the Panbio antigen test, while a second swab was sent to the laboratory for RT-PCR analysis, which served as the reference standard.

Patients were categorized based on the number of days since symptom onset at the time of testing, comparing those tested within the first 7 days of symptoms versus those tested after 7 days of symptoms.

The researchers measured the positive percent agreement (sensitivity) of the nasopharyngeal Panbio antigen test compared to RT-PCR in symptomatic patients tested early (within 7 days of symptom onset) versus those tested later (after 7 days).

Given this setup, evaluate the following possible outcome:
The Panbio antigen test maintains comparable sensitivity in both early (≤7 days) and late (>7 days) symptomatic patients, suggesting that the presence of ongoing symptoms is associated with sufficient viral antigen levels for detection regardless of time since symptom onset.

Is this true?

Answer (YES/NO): NO